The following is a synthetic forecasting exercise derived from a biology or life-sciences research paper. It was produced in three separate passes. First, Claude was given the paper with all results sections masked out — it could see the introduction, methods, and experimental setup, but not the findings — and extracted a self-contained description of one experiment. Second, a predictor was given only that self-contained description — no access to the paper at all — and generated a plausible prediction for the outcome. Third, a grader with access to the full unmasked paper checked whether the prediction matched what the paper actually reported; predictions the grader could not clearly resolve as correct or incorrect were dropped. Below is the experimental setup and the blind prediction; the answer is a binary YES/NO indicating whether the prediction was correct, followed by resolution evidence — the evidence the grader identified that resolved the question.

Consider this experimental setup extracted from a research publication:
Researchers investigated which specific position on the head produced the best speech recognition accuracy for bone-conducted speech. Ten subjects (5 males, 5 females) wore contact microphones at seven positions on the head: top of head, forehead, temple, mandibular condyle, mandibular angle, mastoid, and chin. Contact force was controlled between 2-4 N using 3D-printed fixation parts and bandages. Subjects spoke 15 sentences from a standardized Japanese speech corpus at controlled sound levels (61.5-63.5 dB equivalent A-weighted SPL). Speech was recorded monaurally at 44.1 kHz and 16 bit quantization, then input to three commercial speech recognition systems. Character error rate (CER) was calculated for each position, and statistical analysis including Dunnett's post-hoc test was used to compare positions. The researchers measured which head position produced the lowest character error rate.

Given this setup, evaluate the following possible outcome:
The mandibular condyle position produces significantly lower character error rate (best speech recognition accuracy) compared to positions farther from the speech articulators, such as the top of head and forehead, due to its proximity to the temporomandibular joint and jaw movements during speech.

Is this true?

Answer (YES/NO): NO